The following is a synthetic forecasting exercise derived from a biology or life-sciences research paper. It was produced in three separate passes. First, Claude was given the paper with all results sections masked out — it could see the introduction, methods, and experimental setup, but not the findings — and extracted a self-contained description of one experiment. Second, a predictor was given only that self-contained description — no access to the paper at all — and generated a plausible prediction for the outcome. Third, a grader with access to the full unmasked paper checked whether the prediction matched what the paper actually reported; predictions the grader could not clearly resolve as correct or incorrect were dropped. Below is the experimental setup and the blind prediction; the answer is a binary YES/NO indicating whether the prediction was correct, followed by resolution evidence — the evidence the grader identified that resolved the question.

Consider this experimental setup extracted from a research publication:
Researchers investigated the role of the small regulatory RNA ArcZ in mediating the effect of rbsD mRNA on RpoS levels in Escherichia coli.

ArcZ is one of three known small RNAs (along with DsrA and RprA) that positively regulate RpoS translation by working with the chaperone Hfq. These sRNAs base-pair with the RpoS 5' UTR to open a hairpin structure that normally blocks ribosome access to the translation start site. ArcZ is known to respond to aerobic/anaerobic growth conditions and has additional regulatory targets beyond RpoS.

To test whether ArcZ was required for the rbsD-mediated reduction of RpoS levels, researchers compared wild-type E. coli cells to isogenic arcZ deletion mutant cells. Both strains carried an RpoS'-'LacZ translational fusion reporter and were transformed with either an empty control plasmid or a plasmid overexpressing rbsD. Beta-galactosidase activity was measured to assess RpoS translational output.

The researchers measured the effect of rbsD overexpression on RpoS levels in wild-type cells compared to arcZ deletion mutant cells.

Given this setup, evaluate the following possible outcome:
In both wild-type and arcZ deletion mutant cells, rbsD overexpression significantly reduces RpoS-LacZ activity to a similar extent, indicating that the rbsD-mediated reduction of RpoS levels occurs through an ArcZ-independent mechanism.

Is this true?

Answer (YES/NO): NO